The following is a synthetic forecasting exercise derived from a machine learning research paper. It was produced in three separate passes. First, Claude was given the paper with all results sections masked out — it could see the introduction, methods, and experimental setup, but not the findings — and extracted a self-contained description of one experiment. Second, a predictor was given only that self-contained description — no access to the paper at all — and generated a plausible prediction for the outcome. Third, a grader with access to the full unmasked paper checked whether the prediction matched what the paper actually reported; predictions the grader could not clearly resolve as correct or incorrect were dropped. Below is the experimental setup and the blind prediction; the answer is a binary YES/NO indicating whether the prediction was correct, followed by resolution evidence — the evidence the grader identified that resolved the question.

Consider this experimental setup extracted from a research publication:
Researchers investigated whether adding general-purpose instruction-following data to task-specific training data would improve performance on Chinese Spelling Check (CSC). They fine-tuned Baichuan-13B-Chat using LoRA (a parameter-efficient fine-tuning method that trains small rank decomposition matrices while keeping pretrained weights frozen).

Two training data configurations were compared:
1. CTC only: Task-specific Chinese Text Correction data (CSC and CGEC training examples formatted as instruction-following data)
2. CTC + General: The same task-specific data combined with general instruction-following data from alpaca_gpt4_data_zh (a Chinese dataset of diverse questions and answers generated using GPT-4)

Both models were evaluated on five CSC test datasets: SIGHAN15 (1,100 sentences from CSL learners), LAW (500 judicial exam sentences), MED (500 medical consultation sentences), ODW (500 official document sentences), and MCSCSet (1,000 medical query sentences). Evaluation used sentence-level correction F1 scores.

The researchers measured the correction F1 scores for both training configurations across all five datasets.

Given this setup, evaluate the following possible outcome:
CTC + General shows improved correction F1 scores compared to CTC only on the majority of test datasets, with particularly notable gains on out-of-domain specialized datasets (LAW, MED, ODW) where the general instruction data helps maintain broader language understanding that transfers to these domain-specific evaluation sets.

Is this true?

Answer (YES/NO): NO